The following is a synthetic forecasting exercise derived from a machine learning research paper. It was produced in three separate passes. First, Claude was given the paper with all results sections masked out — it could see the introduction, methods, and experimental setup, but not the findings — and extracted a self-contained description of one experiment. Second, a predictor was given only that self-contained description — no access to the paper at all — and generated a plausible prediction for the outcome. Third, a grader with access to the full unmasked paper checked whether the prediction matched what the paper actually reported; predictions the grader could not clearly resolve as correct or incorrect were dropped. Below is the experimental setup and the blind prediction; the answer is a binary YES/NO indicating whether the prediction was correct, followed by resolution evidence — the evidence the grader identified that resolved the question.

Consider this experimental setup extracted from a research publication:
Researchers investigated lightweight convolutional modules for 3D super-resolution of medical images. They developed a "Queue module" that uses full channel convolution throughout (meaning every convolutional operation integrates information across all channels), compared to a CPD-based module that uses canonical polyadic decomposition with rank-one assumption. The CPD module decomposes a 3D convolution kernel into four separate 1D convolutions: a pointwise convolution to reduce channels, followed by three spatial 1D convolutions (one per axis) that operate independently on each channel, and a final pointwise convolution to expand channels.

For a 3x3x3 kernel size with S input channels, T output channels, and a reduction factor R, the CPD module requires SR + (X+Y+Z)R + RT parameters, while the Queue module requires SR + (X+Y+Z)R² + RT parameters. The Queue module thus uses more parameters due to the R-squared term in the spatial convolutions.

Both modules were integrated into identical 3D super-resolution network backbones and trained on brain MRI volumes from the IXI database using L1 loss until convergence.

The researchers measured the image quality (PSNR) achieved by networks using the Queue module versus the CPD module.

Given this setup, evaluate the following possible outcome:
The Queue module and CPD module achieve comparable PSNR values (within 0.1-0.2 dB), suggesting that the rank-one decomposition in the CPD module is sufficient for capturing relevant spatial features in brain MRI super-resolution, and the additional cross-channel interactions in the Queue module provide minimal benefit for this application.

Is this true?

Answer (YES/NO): NO